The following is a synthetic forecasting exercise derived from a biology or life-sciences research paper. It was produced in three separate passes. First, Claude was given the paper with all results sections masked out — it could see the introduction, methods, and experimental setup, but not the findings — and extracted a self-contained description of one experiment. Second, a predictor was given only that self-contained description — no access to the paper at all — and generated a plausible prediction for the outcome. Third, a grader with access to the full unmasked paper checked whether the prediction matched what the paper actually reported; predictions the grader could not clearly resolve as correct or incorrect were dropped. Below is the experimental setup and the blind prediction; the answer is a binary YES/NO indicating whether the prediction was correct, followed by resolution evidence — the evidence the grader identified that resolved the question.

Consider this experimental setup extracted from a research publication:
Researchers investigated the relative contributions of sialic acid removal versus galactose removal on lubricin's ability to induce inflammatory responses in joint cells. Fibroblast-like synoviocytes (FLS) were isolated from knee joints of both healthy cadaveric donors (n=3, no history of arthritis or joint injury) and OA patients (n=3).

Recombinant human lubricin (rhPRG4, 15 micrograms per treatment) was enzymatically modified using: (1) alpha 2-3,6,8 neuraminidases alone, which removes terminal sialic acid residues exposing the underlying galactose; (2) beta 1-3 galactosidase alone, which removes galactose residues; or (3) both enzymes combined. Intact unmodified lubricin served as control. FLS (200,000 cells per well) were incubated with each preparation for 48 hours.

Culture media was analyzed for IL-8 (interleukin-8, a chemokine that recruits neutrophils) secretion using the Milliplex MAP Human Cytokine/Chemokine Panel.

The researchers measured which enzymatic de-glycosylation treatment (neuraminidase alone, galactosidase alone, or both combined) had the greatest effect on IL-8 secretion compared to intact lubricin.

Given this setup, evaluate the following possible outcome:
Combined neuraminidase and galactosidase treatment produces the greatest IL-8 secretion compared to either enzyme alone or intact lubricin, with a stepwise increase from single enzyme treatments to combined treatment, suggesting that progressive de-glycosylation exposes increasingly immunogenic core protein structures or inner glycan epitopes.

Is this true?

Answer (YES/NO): NO